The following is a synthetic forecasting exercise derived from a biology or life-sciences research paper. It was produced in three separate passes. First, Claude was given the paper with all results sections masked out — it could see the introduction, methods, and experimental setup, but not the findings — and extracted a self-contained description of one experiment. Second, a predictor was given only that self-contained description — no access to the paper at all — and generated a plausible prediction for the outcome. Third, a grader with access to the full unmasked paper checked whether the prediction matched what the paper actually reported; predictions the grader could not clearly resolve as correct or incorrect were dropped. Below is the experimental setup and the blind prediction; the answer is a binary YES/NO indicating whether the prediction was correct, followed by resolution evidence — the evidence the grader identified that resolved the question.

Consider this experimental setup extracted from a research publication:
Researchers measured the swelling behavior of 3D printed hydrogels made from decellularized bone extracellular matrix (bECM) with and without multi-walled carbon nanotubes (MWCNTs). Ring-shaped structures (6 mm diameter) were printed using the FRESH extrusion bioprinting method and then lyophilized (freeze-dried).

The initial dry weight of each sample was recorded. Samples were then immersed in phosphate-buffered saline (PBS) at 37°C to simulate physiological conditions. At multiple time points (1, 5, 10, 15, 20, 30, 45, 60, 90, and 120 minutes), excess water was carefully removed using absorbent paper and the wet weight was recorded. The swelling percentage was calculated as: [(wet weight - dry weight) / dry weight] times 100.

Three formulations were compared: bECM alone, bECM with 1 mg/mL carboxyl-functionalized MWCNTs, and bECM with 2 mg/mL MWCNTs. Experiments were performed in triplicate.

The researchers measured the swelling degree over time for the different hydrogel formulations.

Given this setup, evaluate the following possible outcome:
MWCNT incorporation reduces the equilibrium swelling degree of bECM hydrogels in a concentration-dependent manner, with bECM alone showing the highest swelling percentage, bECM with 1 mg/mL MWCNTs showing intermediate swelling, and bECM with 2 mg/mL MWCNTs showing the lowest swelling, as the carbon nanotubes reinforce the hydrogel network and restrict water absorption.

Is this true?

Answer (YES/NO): NO